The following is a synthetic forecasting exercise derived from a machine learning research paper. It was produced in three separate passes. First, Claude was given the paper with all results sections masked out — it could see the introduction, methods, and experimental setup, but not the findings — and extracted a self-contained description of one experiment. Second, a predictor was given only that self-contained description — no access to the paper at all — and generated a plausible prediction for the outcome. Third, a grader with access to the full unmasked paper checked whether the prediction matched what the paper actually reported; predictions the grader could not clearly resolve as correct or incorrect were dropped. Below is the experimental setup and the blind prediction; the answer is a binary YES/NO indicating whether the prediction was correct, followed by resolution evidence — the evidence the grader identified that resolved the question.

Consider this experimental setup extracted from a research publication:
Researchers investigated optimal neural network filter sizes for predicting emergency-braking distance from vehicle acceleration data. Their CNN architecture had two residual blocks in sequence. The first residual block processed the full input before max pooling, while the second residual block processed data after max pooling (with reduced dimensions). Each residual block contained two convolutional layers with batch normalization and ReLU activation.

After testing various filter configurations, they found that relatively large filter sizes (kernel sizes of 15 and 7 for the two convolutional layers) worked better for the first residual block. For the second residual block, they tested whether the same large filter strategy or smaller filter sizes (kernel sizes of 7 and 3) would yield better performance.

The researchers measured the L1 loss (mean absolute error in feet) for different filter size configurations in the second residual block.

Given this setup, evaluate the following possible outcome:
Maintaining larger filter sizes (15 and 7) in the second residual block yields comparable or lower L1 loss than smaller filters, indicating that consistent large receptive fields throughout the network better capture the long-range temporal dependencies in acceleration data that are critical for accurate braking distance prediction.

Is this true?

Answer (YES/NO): NO